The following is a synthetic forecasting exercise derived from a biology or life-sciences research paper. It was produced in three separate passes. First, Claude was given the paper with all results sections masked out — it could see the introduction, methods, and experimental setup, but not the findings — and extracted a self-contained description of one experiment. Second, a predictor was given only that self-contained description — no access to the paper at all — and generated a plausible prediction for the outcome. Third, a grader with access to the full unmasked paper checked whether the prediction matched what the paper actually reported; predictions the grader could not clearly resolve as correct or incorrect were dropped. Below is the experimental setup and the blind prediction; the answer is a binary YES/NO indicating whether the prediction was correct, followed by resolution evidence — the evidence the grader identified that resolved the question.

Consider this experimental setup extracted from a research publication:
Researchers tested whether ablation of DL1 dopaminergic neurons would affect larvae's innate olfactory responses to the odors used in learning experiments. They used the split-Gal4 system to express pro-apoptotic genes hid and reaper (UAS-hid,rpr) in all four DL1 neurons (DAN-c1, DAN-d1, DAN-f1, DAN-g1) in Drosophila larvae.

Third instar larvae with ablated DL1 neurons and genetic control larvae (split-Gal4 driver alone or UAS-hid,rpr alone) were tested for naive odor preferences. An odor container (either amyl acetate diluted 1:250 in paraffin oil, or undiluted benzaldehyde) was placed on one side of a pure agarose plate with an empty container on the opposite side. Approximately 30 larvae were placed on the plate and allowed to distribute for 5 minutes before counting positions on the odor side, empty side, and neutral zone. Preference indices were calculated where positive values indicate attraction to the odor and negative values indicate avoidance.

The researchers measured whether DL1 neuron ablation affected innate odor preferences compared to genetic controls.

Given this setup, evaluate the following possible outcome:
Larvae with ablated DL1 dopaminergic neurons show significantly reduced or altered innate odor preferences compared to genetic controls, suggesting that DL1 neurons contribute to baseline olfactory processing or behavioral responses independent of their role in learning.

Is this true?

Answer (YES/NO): NO